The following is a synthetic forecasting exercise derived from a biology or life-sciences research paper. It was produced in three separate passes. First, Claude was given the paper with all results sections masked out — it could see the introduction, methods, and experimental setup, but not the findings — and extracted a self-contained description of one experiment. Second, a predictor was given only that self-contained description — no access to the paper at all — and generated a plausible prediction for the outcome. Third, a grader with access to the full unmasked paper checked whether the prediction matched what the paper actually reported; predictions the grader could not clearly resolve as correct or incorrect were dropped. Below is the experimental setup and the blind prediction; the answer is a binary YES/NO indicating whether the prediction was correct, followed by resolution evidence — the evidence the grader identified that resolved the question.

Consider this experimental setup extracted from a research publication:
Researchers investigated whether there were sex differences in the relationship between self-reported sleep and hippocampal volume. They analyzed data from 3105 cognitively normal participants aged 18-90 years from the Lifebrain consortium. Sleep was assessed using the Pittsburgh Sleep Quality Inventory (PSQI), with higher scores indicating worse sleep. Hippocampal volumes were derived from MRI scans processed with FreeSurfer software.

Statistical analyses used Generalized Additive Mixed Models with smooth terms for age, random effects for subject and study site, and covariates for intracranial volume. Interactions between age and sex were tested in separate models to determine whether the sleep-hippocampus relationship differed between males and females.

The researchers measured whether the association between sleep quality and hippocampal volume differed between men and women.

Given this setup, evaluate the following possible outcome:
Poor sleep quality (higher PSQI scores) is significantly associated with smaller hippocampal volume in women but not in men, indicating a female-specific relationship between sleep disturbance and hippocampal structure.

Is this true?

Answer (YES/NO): NO